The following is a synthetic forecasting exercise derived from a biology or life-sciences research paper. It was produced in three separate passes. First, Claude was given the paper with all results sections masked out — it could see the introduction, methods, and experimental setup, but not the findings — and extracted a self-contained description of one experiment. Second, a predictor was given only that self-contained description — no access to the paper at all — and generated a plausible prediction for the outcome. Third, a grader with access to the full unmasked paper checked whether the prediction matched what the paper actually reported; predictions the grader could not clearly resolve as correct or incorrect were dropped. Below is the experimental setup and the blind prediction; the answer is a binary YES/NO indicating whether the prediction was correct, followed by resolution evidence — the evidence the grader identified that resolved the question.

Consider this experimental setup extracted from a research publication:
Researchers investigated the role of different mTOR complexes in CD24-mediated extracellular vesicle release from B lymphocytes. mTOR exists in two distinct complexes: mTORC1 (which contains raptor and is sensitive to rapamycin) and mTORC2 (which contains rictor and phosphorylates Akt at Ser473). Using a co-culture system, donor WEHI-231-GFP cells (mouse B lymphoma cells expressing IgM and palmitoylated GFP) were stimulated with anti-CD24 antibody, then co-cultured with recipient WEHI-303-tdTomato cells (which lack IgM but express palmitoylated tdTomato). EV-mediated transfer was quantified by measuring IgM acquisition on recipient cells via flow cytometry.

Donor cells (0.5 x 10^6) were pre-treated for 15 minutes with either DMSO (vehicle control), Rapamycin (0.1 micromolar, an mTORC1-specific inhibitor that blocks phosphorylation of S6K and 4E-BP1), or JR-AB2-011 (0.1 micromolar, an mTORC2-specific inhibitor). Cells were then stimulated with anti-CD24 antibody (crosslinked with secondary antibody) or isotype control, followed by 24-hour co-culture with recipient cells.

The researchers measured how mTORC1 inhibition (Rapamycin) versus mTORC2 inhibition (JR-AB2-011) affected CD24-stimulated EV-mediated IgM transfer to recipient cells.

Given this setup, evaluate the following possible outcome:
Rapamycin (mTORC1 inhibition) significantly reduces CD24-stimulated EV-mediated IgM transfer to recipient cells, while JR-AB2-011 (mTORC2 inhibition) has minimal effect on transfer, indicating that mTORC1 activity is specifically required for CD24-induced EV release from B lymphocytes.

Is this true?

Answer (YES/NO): NO